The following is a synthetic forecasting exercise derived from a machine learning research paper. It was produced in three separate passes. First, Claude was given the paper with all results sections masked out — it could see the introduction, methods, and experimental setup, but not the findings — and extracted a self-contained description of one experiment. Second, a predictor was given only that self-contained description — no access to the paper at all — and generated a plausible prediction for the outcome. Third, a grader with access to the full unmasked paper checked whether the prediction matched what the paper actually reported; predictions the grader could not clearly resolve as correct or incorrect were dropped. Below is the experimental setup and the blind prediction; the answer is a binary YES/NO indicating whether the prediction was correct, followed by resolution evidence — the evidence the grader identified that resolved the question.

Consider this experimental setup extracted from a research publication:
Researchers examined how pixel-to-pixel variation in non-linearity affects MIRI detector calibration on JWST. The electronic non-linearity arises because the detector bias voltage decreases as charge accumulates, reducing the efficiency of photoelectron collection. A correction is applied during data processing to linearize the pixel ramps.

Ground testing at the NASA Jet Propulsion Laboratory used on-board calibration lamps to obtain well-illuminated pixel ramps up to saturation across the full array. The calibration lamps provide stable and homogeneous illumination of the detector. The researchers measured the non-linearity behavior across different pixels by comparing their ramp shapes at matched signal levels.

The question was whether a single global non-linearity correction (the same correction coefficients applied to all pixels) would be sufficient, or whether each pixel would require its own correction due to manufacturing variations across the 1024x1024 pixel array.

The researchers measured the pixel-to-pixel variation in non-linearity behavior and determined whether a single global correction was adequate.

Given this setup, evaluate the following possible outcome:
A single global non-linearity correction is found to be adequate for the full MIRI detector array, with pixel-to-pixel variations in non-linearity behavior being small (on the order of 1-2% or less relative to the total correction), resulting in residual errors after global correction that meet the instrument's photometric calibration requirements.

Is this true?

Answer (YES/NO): YES